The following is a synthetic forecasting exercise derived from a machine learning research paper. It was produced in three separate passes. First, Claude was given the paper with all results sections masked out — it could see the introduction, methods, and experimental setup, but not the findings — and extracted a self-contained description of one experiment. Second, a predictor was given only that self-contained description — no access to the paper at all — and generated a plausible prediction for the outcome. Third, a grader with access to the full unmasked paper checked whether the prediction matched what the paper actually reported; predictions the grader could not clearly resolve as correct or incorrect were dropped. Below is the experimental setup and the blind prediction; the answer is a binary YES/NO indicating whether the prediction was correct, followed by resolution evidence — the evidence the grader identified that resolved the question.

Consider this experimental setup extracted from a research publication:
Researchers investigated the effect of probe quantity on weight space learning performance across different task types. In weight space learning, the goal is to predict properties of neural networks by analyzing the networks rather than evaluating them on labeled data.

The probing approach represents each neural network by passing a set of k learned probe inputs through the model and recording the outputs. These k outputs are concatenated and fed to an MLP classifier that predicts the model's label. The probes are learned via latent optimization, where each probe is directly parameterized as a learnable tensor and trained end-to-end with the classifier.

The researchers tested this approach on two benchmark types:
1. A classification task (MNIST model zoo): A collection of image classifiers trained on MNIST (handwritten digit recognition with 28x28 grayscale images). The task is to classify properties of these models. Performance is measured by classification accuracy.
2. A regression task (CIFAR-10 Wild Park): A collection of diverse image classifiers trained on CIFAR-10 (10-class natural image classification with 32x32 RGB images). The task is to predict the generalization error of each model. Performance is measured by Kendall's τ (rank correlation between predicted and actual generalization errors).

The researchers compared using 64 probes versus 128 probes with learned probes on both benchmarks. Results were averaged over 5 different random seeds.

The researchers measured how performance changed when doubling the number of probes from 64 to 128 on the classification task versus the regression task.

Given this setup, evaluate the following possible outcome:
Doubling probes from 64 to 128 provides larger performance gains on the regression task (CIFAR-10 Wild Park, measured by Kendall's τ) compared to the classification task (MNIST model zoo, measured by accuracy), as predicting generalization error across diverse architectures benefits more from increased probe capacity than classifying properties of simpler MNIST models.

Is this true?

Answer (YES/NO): NO